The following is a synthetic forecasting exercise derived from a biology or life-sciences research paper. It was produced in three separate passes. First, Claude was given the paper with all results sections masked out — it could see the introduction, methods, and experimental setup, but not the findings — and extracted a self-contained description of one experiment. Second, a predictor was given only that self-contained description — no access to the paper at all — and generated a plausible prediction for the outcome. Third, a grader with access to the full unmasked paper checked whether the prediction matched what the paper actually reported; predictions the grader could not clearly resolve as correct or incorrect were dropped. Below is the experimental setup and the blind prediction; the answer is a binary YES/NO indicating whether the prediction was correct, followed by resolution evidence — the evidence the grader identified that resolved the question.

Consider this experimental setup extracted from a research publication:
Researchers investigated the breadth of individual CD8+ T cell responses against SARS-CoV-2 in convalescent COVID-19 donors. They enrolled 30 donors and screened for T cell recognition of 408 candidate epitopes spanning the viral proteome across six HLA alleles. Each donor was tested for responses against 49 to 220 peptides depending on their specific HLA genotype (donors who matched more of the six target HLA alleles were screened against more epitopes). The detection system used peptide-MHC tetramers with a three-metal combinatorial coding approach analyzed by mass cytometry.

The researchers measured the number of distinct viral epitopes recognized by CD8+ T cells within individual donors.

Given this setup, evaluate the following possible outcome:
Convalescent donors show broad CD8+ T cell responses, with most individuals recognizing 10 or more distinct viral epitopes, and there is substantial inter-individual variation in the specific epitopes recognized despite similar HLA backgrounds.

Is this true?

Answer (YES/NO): NO